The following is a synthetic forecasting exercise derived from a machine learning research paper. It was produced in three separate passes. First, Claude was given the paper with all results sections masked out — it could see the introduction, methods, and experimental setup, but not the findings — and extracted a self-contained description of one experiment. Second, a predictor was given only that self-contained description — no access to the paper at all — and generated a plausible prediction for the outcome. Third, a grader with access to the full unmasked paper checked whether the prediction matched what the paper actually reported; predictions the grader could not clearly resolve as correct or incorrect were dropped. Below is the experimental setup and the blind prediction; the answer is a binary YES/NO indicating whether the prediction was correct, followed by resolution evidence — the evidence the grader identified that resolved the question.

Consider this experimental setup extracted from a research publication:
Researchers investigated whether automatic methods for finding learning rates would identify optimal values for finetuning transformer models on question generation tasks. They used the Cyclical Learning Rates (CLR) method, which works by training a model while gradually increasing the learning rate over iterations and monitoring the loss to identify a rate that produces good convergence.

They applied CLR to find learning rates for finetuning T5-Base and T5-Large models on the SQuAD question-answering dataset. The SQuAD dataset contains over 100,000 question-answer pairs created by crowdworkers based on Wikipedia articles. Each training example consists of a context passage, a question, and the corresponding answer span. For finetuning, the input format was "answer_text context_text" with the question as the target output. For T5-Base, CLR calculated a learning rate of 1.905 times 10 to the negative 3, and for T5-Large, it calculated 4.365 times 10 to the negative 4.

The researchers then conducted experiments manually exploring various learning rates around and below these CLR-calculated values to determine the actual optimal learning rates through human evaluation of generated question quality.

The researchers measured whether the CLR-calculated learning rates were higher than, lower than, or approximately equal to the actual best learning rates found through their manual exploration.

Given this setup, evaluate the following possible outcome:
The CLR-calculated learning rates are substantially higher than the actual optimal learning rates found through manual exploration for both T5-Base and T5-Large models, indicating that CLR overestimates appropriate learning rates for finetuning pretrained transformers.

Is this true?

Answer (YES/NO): YES